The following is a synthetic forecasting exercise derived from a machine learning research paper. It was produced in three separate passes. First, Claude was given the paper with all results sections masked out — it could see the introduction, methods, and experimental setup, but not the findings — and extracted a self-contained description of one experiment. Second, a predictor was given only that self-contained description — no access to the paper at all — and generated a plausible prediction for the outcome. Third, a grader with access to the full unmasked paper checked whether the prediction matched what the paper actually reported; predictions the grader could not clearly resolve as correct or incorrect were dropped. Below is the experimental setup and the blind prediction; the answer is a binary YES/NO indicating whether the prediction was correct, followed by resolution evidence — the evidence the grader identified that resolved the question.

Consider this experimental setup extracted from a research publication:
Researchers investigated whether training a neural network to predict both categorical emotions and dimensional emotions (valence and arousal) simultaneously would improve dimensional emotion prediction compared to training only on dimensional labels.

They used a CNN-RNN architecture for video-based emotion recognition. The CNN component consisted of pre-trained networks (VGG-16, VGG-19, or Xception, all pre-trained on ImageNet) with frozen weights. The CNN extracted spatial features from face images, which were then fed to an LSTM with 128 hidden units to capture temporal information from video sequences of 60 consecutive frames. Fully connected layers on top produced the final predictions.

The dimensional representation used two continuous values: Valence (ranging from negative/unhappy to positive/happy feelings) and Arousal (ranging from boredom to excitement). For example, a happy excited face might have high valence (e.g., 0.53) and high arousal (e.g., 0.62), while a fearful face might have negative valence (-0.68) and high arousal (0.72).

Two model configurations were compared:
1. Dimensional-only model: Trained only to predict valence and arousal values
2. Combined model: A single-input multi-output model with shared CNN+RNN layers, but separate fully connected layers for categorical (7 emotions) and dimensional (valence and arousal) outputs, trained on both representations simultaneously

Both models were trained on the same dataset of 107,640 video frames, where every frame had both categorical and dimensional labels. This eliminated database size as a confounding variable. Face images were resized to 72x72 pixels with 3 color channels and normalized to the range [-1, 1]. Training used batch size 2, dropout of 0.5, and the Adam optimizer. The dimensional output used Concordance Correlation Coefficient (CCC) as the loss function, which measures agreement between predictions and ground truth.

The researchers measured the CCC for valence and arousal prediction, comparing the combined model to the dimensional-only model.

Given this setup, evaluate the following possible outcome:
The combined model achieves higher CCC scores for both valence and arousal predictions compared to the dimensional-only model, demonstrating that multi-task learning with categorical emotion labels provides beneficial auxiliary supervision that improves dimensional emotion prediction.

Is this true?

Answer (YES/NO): NO